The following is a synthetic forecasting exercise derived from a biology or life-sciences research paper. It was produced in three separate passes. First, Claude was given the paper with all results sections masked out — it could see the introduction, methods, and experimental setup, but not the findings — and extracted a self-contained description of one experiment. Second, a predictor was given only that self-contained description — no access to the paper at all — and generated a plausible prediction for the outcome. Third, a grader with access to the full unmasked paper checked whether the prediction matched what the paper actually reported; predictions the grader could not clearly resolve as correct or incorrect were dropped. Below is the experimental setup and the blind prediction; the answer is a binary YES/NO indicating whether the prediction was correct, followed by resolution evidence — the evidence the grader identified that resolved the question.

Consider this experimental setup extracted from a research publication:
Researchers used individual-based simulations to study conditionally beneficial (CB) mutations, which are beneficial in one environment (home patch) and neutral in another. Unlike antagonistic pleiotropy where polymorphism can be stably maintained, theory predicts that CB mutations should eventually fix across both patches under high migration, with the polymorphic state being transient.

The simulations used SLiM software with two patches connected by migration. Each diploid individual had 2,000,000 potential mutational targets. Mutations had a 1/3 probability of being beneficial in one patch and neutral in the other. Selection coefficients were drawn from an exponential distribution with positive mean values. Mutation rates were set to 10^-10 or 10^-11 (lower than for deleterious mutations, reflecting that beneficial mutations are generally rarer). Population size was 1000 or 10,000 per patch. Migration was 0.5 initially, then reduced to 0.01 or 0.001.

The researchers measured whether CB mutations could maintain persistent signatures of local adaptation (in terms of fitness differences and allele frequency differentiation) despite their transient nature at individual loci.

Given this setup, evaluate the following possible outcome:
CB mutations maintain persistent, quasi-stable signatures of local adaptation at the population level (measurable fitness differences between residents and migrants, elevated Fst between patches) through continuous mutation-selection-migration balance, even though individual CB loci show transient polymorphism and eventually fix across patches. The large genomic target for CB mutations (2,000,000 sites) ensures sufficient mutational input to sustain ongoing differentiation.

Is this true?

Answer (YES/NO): YES